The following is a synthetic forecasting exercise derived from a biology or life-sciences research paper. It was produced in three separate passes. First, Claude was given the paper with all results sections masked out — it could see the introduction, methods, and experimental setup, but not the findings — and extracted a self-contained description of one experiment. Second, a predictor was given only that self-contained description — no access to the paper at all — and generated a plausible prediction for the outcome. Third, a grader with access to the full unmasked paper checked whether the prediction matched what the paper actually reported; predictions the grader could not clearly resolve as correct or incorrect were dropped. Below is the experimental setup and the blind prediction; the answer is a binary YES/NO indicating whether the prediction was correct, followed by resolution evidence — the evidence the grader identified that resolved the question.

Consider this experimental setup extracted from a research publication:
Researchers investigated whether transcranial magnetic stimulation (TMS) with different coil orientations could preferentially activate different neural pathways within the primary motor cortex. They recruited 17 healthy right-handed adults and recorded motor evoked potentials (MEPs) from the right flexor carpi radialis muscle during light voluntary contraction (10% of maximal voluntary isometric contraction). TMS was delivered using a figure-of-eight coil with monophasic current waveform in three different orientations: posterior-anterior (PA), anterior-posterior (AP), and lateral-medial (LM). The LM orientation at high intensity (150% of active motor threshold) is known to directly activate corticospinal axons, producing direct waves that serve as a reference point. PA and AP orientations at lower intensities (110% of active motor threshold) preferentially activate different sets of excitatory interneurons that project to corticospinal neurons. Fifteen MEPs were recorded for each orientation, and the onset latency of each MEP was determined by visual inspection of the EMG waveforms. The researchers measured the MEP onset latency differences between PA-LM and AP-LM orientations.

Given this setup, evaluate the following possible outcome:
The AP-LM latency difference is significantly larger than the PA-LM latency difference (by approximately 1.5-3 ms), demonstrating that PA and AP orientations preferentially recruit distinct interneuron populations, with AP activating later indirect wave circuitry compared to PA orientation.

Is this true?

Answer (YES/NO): YES